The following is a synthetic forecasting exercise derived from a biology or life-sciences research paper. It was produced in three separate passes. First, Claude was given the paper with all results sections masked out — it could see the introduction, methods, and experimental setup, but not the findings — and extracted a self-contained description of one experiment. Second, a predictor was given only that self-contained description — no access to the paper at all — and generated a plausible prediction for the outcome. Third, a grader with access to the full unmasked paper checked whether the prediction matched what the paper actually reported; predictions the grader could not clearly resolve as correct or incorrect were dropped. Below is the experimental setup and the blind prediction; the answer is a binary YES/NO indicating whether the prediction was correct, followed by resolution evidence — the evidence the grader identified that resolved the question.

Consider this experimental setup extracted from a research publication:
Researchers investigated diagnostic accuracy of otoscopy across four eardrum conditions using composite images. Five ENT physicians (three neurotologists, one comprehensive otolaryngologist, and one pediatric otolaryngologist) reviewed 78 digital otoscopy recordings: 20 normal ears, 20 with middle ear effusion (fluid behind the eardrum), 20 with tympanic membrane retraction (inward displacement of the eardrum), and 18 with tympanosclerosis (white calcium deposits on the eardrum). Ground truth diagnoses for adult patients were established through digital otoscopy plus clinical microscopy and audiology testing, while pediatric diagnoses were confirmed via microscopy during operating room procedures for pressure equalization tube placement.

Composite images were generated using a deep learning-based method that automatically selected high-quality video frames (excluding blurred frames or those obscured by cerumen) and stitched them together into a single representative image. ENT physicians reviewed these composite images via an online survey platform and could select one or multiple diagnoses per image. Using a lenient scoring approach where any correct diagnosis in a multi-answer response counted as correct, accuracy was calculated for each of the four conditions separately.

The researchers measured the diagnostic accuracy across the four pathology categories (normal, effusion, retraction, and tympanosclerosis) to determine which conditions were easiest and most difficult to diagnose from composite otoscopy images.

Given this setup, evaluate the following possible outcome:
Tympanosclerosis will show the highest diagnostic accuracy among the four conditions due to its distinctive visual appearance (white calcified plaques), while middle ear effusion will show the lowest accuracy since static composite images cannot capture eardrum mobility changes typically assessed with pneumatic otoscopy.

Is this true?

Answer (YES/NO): NO